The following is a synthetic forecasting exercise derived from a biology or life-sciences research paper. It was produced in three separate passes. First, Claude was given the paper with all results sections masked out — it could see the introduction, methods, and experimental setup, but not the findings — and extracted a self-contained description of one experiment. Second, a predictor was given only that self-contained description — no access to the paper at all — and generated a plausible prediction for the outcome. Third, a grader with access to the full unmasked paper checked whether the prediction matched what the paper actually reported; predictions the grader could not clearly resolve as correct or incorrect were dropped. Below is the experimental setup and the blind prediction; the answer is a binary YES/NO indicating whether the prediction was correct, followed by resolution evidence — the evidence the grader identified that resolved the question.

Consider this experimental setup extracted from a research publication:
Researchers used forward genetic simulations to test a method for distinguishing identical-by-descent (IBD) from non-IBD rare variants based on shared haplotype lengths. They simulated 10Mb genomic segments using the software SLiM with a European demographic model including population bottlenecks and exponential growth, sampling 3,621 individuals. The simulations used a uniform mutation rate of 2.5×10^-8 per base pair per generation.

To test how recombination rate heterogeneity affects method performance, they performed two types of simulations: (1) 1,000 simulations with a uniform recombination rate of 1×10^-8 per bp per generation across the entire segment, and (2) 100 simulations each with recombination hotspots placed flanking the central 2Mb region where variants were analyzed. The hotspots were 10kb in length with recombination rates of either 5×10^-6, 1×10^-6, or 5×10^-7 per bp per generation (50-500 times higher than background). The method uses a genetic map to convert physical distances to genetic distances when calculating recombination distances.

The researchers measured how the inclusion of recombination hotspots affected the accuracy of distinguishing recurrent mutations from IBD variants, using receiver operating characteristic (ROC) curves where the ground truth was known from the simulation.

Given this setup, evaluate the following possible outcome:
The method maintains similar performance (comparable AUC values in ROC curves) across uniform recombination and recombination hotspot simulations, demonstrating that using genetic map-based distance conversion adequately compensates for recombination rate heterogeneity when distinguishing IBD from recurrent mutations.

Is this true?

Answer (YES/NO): NO